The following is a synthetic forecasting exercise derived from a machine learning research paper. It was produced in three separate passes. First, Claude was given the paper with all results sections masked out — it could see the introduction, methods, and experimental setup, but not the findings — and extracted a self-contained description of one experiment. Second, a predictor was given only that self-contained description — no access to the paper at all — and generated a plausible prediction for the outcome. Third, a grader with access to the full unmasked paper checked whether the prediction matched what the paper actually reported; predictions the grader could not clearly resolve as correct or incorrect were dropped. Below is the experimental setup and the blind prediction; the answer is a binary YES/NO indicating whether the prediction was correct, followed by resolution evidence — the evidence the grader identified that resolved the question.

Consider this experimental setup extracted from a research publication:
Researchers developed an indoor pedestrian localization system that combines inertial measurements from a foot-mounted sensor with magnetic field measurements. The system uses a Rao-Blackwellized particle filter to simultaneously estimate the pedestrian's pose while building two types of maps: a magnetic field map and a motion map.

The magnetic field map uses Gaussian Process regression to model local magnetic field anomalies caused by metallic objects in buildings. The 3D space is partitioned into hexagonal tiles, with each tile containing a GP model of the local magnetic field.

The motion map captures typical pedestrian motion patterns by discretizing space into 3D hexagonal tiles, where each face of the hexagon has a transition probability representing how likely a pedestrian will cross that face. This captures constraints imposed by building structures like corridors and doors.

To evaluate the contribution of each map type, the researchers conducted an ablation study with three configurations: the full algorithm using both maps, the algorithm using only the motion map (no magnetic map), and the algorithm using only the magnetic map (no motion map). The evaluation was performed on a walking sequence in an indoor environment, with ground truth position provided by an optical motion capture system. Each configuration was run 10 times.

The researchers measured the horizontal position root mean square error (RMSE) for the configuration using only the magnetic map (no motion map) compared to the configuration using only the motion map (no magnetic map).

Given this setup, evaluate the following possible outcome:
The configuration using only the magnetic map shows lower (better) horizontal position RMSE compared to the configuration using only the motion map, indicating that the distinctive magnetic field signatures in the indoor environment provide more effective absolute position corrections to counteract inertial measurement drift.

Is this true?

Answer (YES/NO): YES